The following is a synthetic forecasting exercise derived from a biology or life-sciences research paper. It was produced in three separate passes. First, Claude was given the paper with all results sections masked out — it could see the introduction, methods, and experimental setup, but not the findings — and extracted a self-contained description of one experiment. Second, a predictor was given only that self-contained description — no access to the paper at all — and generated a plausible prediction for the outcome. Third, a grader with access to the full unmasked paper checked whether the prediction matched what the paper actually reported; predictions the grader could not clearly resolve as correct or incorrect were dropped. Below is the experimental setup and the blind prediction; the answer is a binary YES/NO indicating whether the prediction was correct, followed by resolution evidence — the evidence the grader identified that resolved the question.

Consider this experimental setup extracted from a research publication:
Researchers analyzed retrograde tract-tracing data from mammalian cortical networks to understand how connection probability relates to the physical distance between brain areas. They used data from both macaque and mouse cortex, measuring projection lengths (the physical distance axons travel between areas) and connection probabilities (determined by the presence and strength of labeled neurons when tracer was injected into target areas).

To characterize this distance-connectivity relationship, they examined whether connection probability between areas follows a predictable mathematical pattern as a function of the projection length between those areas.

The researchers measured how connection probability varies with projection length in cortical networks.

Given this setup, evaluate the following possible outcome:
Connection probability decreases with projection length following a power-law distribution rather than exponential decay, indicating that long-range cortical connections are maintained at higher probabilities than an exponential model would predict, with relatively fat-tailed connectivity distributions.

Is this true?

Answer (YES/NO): NO